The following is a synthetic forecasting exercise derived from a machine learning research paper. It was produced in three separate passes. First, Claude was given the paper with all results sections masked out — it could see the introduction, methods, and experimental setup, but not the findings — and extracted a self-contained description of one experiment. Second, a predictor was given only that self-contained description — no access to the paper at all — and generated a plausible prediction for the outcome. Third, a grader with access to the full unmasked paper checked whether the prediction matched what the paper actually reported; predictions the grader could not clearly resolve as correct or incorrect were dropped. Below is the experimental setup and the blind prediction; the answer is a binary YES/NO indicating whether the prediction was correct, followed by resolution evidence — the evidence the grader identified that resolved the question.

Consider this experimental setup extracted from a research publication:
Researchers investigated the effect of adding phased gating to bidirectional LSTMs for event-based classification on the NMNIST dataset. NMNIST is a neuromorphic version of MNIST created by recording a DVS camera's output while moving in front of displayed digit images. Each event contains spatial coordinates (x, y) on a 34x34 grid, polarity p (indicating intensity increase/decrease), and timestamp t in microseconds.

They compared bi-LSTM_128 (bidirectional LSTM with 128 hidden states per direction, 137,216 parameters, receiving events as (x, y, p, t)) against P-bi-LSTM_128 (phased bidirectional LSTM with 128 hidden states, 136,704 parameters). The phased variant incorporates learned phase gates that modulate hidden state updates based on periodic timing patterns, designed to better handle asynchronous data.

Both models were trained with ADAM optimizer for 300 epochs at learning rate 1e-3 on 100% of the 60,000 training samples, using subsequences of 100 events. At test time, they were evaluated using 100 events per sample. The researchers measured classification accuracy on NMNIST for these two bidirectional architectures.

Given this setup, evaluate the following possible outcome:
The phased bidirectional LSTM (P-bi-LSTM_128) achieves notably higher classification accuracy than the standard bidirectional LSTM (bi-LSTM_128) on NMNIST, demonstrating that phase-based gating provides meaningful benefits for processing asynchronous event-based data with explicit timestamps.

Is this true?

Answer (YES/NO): NO